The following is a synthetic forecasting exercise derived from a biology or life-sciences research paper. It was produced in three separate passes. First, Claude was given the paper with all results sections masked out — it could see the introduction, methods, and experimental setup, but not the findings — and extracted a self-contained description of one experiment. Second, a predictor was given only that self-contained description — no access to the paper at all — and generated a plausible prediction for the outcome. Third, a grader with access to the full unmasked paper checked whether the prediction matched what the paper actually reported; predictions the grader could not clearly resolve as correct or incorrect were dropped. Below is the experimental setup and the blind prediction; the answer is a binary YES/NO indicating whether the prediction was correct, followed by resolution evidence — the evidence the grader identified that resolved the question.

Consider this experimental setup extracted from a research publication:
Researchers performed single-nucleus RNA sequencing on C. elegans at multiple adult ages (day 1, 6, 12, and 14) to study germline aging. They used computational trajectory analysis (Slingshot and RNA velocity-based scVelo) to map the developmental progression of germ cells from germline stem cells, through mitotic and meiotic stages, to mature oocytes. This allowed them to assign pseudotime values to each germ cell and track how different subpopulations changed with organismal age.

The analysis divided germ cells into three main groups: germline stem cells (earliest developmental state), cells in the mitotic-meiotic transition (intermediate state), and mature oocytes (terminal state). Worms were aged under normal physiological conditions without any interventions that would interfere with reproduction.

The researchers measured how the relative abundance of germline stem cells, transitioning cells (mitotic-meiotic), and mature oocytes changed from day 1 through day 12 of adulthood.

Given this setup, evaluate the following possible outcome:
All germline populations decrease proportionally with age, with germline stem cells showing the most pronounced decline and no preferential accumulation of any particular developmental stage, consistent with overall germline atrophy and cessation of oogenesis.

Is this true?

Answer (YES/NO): NO